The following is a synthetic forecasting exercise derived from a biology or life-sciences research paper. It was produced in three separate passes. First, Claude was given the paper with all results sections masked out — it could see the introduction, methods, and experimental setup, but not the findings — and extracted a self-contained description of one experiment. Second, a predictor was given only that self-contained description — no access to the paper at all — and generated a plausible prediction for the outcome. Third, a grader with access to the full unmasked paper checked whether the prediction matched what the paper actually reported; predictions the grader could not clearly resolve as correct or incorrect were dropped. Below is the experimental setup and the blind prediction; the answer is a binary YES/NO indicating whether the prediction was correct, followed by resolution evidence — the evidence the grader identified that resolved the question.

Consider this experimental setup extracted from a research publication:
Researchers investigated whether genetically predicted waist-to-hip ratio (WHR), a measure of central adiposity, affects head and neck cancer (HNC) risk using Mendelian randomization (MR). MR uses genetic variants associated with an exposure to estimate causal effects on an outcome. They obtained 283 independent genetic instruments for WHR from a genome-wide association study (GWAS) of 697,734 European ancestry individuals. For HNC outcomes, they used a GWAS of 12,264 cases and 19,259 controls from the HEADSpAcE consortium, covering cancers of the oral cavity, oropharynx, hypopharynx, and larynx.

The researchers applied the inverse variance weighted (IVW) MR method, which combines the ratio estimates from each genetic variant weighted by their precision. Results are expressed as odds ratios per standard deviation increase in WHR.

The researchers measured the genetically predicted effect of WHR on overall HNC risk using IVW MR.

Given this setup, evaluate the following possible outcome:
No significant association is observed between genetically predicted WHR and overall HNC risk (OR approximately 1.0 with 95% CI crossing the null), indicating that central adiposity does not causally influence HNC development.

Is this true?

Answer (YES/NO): YES